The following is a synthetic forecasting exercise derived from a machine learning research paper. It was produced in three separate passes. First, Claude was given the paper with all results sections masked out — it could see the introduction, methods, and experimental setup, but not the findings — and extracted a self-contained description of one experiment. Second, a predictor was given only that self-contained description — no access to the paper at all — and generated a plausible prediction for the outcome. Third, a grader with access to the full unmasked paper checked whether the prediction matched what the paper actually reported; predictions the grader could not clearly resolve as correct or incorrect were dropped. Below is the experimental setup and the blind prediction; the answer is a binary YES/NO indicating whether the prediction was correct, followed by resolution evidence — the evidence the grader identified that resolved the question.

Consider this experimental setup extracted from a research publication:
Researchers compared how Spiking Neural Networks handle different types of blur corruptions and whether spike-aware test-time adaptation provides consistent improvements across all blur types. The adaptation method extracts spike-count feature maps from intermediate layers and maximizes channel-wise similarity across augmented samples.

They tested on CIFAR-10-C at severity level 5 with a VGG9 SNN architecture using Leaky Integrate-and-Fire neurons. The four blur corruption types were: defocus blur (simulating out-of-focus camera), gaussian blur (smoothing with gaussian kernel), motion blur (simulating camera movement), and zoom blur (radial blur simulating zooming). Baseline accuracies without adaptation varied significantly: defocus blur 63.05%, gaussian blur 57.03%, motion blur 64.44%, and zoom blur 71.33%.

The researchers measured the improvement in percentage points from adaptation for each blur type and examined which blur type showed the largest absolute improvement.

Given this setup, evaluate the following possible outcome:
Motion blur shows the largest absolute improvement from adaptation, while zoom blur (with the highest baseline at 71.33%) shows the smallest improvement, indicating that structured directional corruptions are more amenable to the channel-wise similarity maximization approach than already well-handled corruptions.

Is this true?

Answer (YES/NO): NO